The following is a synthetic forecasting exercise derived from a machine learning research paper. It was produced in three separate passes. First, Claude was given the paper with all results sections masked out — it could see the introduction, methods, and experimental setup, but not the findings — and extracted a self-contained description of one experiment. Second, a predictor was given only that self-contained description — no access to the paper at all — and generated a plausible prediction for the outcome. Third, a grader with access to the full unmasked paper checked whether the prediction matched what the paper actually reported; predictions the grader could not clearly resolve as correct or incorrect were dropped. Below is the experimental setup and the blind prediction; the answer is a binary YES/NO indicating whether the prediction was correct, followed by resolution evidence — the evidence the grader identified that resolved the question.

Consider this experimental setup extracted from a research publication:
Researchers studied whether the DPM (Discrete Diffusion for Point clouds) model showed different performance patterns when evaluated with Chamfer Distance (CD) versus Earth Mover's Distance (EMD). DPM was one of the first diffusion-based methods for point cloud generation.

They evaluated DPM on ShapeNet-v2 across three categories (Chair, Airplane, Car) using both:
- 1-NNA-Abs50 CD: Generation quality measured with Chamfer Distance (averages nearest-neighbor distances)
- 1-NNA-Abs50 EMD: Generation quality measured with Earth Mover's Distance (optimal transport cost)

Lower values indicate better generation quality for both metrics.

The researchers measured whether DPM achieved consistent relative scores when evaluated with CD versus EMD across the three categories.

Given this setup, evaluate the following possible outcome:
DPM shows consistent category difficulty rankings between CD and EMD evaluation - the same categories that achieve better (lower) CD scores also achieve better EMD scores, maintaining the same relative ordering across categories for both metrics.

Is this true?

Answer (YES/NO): YES